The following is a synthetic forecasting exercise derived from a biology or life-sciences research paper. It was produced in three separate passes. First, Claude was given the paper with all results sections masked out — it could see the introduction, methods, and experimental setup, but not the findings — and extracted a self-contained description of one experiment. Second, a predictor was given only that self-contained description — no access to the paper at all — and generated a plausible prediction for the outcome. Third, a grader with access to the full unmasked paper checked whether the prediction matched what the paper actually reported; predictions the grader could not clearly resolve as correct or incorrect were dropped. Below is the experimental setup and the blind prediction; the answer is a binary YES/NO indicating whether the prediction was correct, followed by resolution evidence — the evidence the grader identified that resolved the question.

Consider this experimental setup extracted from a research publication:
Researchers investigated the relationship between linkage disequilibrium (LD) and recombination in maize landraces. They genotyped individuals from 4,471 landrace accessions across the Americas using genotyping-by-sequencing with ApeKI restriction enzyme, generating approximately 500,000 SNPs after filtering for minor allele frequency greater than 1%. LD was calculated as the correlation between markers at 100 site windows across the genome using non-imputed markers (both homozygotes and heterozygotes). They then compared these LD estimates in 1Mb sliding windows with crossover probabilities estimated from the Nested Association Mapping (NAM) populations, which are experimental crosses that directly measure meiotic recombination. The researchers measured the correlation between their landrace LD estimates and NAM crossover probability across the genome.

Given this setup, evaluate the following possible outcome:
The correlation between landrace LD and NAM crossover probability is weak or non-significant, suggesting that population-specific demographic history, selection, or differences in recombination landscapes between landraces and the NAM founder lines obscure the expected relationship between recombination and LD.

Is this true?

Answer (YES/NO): NO